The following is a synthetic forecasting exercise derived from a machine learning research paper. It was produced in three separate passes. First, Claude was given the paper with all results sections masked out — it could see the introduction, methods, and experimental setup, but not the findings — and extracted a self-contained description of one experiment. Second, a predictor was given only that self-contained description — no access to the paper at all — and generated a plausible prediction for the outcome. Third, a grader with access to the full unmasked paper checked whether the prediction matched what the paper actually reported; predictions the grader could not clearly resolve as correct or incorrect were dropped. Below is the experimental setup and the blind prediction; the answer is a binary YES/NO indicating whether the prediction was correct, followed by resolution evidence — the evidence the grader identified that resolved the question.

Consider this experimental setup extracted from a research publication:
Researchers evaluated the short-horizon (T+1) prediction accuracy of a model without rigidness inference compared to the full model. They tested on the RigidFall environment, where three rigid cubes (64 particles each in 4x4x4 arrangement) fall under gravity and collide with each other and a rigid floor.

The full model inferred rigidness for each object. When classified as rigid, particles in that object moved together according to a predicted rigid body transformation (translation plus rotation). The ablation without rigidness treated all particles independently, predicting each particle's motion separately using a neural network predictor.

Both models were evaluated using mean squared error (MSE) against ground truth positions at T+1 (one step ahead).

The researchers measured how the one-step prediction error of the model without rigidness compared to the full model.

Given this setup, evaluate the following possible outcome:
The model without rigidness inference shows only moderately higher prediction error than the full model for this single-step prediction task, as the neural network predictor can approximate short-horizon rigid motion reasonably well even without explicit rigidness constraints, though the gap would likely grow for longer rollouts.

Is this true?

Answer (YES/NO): YES